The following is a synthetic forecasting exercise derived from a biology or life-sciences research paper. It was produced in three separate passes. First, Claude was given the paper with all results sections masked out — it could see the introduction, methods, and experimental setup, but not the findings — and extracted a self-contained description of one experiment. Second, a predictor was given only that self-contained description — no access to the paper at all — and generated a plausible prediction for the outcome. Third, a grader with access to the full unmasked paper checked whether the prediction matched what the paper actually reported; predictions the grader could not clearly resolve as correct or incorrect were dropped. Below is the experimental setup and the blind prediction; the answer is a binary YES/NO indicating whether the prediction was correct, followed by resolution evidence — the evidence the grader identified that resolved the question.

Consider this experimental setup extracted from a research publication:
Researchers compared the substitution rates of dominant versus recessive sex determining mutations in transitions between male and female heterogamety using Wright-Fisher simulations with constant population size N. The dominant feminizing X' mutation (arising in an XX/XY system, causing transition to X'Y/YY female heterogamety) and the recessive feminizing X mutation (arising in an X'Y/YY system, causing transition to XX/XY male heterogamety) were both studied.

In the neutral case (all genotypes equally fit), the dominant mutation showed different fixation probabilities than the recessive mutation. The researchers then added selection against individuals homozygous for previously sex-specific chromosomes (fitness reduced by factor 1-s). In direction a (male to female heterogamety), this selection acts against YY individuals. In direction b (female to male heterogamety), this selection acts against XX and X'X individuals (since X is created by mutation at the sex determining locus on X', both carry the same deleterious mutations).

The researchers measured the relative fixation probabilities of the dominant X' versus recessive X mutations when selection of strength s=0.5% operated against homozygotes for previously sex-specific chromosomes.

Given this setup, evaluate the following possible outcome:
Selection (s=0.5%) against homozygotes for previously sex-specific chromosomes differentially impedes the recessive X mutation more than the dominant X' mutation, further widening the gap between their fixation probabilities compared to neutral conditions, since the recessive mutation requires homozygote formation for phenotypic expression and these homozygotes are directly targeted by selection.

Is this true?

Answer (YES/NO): YES